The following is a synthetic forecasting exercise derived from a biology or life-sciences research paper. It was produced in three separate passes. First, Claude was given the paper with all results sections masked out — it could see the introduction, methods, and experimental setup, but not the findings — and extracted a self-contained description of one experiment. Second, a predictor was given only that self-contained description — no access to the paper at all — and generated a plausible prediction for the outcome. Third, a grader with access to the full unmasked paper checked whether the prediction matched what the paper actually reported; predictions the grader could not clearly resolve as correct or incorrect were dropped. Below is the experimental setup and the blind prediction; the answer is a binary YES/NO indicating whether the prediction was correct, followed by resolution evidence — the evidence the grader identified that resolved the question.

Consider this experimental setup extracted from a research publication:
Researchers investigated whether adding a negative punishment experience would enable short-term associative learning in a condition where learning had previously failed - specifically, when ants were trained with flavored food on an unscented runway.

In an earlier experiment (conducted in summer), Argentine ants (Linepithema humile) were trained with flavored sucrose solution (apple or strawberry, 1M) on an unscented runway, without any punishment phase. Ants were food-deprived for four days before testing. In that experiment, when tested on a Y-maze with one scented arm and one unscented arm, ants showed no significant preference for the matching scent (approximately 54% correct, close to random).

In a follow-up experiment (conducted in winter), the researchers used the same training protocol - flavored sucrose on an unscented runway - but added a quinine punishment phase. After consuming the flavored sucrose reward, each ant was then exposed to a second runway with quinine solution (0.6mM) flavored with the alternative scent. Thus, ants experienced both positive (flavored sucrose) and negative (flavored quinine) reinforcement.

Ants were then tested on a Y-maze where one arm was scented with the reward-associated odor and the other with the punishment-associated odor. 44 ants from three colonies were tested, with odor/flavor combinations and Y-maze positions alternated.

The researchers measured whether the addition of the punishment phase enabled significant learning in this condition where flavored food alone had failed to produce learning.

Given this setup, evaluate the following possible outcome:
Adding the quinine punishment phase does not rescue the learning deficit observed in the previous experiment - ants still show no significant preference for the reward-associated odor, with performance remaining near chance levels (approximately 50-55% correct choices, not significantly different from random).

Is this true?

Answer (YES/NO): NO